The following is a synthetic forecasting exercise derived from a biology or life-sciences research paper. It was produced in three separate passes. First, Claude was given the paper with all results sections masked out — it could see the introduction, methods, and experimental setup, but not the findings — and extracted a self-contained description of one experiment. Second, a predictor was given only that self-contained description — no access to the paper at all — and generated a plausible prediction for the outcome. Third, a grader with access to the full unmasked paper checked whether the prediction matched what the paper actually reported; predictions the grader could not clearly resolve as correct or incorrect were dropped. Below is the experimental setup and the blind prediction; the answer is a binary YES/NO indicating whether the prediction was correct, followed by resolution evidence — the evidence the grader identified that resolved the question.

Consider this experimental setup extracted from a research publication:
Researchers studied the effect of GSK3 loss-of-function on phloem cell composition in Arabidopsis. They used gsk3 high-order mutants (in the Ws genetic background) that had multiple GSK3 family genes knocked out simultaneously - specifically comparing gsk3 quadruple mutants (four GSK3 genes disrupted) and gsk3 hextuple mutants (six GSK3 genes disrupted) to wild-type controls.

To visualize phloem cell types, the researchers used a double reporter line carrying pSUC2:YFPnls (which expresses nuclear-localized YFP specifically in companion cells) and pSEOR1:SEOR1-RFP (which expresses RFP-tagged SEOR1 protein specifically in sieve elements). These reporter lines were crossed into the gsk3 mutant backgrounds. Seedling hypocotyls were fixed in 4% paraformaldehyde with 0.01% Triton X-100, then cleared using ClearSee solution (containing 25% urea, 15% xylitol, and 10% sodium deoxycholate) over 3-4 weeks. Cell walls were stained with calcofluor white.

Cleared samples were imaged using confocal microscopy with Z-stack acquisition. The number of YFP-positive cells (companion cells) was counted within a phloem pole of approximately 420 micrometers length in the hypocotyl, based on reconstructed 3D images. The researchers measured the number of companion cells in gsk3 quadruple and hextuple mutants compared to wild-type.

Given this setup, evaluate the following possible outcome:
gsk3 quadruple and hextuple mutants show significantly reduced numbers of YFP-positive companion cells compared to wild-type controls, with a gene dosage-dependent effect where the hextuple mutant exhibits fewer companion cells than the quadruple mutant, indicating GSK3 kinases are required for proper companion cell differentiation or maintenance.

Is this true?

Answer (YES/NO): NO